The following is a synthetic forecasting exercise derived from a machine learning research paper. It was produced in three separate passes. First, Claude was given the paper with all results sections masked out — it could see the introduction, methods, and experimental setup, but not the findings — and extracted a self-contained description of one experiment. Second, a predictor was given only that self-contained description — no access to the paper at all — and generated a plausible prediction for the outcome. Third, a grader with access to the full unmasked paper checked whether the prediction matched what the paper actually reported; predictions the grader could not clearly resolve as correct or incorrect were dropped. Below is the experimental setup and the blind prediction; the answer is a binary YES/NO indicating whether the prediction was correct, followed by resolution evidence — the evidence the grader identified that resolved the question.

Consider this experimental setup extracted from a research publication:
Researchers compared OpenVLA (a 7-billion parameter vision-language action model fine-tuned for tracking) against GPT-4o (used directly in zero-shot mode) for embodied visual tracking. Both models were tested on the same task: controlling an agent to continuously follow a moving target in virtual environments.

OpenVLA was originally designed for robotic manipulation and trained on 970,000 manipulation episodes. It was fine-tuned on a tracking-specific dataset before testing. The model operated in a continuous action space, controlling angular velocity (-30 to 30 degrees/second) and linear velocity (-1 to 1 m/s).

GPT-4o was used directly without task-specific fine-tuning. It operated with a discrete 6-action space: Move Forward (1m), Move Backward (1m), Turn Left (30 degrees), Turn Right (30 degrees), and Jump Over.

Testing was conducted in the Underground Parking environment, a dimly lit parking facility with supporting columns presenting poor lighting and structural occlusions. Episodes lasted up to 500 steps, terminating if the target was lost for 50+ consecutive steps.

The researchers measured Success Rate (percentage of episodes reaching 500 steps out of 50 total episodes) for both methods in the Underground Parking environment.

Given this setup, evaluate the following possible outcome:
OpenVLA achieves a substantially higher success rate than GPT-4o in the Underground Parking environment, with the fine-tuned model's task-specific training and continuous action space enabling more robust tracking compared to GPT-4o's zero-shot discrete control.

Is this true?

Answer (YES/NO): NO